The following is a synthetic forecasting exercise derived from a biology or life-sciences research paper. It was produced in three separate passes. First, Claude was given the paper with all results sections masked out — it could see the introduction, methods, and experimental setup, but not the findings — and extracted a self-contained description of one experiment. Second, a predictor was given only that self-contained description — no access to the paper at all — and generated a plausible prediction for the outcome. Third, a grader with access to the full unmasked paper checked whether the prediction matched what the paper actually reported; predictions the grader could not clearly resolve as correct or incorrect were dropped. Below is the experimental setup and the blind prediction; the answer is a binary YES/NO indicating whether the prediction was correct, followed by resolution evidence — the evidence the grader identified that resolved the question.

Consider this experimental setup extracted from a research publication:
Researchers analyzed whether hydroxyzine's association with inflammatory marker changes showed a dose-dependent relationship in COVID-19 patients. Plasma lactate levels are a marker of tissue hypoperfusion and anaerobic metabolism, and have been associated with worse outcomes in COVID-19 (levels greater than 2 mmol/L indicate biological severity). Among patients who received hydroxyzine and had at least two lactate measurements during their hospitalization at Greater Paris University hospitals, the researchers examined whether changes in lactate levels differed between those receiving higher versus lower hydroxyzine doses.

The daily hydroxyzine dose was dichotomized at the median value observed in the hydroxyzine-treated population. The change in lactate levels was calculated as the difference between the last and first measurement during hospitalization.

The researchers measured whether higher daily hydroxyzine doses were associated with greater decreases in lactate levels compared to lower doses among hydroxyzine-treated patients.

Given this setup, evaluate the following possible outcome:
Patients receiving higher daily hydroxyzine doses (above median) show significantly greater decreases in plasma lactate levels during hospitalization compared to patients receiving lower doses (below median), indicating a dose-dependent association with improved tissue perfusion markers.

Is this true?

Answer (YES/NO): NO